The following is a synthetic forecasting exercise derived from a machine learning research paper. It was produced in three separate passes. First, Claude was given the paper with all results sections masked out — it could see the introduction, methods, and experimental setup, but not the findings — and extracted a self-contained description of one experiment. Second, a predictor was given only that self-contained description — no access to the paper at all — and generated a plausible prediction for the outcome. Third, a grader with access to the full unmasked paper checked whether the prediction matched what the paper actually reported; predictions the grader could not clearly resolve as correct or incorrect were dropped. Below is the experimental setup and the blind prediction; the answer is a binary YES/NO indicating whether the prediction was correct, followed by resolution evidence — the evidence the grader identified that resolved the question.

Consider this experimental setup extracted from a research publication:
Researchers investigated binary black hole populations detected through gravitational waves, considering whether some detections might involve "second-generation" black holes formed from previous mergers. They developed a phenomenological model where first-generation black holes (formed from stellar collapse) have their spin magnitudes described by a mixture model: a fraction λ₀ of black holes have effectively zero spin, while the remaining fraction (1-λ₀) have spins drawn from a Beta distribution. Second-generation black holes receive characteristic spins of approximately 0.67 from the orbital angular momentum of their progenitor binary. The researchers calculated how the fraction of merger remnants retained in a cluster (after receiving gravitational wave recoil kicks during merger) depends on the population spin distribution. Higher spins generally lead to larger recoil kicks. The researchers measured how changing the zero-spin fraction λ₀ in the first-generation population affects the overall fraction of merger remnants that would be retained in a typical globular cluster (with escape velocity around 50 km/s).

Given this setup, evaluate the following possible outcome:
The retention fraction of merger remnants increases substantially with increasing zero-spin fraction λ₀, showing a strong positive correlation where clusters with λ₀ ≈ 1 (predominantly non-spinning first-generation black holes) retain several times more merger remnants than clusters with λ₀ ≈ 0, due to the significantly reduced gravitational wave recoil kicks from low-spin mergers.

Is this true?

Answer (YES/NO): YES